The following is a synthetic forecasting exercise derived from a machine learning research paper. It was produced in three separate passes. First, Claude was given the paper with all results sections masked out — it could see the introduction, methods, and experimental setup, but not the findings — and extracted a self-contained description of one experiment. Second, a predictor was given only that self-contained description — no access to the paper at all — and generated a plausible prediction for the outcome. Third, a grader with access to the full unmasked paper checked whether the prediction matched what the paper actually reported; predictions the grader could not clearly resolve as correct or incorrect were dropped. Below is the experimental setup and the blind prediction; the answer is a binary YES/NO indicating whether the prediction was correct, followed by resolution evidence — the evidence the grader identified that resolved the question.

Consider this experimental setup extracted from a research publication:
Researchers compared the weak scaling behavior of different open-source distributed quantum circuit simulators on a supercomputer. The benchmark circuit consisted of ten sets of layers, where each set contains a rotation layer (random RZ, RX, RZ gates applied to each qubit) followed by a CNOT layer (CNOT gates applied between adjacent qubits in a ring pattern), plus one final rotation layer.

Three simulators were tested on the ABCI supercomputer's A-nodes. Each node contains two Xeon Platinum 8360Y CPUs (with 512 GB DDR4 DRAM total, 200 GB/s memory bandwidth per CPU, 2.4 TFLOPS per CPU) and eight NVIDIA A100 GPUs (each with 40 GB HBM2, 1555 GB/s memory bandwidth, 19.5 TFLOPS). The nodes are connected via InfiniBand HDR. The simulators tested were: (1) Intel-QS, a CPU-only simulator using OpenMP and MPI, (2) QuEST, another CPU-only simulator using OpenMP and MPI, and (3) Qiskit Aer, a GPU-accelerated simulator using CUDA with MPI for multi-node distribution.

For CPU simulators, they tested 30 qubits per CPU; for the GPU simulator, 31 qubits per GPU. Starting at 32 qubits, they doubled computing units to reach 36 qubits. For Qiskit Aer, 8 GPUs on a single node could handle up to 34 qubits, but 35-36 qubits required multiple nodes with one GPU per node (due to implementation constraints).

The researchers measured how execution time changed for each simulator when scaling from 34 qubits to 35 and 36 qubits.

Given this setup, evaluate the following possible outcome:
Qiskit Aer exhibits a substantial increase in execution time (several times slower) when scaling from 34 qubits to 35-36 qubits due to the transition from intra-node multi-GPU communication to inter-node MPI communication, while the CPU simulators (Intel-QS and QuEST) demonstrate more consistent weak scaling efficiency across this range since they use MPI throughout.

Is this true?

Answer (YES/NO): YES